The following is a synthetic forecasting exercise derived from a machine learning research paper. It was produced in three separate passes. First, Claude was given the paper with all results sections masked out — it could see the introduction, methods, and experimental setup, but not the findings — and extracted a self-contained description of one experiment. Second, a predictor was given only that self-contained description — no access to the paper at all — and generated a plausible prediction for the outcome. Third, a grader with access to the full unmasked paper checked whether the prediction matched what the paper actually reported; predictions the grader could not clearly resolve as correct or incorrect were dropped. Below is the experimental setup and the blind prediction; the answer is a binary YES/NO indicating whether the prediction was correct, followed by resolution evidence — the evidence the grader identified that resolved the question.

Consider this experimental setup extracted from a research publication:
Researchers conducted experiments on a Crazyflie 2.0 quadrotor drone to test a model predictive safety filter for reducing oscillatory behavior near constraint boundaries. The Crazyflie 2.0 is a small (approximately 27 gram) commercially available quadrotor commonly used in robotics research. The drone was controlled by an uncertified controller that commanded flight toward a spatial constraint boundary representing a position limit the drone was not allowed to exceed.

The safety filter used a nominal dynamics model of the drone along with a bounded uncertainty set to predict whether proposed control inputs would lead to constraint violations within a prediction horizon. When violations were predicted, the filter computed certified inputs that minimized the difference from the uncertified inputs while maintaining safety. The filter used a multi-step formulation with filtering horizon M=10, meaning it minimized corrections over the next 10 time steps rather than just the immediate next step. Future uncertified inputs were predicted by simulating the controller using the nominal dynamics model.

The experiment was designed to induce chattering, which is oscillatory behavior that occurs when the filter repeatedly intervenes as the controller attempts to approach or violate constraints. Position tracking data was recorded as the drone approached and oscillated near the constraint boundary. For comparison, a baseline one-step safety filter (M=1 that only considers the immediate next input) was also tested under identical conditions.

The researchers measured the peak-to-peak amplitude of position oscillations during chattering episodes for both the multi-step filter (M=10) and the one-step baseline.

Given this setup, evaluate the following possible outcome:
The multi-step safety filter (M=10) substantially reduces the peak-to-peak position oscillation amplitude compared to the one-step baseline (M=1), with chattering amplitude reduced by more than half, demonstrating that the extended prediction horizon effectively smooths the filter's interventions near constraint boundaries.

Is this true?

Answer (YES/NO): YES